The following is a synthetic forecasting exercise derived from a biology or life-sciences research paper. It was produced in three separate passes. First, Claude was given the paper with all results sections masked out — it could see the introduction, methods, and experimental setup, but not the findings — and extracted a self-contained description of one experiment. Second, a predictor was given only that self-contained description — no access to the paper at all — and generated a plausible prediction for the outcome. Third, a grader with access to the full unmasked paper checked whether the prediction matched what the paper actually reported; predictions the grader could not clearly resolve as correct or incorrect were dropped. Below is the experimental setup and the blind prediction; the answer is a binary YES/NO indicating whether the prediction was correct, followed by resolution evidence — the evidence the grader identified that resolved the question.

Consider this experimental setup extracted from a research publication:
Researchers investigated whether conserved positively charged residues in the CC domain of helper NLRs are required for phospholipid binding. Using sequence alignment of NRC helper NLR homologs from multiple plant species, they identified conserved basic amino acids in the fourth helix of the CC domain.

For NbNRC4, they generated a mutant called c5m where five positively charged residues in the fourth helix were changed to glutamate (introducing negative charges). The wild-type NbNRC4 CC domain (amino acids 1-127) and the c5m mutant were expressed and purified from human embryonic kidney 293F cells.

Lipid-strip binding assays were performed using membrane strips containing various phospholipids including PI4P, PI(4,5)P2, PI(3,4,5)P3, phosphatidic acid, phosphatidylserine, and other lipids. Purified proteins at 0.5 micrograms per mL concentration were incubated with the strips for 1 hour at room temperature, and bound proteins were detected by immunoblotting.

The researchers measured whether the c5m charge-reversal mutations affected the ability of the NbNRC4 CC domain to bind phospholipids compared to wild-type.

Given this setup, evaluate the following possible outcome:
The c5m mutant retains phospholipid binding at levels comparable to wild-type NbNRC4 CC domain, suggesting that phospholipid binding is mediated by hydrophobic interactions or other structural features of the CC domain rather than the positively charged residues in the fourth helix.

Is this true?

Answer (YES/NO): NO